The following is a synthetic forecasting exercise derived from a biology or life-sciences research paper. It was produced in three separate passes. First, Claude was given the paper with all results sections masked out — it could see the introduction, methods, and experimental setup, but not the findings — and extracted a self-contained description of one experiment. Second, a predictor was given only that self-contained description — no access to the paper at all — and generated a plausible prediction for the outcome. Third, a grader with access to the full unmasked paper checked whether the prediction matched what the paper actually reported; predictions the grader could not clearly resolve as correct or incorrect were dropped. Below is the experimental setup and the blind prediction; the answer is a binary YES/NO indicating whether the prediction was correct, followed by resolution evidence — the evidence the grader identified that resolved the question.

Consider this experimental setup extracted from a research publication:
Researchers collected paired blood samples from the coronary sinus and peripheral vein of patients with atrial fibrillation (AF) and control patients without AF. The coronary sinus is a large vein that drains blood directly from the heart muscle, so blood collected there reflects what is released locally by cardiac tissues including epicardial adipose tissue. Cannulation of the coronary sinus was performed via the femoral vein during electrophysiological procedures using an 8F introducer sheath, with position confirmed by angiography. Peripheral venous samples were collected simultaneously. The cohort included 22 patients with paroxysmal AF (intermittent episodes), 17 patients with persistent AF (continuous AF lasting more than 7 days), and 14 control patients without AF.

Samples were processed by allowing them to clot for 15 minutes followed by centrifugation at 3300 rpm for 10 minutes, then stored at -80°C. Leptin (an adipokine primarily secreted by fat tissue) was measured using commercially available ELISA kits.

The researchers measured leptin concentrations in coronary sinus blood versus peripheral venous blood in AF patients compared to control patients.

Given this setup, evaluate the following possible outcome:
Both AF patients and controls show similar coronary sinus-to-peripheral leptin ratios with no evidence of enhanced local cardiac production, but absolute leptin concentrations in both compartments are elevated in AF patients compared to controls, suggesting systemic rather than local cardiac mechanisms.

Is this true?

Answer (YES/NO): NO